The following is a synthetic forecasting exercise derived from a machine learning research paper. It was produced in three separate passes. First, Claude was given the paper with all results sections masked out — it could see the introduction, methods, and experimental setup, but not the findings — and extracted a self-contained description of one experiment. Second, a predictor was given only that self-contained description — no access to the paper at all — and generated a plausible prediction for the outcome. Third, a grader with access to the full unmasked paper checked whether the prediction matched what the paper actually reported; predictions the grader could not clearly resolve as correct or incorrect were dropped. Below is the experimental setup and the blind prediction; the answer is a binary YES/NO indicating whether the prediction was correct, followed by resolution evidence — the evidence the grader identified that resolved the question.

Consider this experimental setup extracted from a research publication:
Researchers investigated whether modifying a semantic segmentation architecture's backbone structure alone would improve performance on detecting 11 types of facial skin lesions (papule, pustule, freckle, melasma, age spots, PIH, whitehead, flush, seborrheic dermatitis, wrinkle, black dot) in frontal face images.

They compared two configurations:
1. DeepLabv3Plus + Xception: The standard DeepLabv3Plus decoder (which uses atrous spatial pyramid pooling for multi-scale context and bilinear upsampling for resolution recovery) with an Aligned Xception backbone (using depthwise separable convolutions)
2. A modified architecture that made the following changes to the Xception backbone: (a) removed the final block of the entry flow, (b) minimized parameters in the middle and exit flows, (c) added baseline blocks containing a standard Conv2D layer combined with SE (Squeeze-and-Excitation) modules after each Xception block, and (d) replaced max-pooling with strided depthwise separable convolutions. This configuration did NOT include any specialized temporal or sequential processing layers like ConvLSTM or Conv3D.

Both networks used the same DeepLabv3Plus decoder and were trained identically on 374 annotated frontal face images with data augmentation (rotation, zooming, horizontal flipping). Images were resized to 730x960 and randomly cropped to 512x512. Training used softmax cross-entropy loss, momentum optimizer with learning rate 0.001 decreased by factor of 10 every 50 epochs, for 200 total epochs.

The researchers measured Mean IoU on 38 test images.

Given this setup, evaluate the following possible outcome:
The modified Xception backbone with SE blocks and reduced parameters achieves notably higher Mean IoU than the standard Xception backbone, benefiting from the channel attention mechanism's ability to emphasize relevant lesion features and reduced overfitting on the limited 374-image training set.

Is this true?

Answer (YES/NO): NO